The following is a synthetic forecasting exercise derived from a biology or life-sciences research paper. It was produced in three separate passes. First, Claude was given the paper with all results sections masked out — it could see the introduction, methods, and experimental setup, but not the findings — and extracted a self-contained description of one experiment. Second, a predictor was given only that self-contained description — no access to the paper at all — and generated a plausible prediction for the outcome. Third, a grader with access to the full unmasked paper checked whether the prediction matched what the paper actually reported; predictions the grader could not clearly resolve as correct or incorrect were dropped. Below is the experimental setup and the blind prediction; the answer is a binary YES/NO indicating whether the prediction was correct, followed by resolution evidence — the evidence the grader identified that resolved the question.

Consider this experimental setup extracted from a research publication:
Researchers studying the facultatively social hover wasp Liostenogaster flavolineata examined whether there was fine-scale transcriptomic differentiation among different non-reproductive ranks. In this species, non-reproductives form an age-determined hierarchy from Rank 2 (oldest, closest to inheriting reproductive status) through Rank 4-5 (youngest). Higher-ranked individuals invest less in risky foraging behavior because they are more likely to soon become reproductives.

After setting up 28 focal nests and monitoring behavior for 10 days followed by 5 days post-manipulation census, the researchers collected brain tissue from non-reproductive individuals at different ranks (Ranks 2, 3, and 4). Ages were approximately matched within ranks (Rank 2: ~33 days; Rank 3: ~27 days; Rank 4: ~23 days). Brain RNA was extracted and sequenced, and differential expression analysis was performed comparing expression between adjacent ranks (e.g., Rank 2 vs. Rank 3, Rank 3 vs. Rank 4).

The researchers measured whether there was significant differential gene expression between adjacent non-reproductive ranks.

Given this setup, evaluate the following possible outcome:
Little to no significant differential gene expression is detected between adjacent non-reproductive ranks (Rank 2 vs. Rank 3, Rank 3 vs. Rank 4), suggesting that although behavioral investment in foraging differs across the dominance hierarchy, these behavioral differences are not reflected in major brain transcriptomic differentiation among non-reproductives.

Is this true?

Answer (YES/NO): NO